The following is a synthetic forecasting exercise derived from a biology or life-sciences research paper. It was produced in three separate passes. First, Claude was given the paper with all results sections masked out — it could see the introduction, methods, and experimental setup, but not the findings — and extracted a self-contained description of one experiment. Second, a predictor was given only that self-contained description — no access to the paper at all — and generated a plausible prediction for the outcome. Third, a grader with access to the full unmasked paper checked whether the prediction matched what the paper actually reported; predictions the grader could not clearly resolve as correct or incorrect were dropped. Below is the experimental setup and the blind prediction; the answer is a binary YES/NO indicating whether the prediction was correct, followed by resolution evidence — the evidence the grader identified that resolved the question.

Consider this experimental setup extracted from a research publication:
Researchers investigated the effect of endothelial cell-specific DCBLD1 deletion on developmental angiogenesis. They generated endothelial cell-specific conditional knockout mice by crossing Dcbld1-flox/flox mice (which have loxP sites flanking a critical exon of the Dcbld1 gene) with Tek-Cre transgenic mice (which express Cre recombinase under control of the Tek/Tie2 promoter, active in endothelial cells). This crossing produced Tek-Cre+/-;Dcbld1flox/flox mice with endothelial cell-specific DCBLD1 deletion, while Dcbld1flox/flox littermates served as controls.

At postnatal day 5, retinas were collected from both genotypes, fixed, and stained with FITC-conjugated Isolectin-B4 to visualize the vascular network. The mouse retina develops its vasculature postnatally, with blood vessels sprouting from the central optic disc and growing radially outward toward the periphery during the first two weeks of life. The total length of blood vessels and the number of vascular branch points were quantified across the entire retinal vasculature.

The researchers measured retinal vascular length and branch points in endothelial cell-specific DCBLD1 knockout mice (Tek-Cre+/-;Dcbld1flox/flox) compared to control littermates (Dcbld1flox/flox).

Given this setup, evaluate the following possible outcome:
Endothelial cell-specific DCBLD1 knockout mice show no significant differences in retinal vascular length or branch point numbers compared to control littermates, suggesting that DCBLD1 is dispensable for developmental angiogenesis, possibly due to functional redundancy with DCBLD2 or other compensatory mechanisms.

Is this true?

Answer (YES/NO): NO